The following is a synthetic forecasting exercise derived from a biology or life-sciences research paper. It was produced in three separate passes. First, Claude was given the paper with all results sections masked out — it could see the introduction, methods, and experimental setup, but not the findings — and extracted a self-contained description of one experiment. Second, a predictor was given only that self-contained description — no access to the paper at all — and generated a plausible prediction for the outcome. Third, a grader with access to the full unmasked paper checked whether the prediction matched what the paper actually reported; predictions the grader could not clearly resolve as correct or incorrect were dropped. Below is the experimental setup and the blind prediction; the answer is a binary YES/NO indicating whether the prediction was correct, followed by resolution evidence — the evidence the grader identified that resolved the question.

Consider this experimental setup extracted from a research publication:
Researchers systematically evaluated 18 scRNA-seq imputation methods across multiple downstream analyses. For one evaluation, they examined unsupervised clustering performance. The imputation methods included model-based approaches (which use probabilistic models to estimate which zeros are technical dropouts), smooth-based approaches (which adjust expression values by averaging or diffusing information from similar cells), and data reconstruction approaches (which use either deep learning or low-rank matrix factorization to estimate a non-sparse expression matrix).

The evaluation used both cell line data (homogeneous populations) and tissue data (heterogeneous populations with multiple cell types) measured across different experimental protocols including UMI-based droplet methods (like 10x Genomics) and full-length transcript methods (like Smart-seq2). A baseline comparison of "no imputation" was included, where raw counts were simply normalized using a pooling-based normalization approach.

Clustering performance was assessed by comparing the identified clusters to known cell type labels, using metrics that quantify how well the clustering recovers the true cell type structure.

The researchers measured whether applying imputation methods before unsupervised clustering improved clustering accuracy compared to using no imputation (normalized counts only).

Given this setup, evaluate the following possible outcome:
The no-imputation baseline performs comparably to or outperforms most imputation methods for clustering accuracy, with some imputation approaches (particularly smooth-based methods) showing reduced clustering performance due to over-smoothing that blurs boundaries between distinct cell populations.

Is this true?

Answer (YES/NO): NO